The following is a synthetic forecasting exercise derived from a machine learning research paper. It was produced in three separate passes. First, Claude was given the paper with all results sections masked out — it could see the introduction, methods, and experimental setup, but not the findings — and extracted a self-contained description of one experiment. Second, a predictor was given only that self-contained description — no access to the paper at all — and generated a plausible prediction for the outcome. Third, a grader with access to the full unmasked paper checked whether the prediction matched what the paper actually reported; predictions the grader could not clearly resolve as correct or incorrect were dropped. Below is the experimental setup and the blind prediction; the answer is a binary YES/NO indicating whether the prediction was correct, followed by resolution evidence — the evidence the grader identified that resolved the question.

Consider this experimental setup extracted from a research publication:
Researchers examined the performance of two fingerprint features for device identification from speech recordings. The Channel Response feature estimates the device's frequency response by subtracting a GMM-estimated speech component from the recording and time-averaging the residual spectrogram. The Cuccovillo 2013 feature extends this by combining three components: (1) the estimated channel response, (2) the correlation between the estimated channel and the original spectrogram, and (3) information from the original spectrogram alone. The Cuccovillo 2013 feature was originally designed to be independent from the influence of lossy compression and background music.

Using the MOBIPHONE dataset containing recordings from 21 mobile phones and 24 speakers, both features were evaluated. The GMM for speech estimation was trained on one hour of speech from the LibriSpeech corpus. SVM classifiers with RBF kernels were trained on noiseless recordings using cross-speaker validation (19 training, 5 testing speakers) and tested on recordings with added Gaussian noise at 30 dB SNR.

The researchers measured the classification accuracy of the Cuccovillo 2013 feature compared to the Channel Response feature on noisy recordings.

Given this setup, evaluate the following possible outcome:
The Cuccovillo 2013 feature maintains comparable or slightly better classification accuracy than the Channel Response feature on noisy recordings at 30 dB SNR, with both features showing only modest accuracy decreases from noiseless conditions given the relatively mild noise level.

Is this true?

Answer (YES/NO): NO